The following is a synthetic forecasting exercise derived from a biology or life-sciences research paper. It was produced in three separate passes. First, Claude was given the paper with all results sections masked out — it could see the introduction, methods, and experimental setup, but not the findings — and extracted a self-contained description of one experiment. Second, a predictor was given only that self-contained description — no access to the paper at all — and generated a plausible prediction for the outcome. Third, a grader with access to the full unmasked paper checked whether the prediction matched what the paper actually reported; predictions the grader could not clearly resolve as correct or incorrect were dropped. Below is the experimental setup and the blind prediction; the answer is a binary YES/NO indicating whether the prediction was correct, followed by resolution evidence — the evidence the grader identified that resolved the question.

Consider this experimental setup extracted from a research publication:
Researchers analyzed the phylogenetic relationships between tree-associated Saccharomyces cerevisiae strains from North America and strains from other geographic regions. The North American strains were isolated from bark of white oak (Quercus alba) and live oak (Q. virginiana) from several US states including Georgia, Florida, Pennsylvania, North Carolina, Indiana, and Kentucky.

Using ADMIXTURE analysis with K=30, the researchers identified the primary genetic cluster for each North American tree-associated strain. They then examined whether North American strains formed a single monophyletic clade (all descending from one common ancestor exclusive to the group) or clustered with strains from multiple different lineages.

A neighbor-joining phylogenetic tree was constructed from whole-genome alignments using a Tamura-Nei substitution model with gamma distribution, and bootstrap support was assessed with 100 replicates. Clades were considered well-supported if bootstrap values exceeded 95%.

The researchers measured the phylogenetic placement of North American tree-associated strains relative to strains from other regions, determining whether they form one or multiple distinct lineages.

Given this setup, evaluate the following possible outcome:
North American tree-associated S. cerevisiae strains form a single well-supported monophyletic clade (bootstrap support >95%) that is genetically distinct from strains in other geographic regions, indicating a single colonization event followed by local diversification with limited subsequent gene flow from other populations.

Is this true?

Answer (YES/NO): NO